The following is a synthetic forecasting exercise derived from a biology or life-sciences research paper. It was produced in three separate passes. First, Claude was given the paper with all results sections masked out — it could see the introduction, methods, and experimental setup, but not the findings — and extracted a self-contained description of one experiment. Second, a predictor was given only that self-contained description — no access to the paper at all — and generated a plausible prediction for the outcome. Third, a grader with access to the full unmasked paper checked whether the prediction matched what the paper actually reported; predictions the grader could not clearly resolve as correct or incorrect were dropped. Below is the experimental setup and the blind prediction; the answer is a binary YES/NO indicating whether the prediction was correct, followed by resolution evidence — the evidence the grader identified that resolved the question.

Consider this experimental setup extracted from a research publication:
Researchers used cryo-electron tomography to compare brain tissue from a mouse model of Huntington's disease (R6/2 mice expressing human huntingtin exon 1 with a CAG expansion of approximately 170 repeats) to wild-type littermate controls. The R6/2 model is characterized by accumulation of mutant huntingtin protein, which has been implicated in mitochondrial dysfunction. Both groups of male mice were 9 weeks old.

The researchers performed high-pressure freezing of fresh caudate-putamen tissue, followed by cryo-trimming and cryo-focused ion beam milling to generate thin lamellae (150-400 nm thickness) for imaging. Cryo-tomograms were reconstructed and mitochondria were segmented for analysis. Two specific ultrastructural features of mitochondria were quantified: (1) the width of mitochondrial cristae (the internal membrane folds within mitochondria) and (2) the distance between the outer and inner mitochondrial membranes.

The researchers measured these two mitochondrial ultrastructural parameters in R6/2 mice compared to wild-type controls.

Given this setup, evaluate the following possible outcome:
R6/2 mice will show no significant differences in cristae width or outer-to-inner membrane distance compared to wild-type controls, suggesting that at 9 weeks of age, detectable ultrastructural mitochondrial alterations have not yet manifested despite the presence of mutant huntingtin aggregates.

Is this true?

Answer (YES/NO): NO